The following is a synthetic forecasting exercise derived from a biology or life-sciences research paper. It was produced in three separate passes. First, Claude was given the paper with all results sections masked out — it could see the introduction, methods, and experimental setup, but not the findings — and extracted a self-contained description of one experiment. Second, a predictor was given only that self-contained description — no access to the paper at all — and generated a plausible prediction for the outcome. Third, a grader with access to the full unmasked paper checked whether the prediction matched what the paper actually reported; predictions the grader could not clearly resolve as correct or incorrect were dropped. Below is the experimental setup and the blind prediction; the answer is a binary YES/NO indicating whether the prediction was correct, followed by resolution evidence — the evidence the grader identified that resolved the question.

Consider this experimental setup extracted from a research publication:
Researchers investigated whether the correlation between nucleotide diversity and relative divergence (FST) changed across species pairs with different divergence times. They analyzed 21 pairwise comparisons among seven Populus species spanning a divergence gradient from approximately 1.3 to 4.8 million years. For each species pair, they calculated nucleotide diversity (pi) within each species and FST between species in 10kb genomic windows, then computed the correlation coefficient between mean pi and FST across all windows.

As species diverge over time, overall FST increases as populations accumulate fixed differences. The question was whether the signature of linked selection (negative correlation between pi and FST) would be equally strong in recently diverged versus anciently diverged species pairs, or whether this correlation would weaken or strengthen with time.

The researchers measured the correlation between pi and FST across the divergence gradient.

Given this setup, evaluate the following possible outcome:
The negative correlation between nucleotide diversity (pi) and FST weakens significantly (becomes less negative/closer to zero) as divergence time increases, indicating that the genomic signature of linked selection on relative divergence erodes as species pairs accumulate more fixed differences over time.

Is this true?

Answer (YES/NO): NO